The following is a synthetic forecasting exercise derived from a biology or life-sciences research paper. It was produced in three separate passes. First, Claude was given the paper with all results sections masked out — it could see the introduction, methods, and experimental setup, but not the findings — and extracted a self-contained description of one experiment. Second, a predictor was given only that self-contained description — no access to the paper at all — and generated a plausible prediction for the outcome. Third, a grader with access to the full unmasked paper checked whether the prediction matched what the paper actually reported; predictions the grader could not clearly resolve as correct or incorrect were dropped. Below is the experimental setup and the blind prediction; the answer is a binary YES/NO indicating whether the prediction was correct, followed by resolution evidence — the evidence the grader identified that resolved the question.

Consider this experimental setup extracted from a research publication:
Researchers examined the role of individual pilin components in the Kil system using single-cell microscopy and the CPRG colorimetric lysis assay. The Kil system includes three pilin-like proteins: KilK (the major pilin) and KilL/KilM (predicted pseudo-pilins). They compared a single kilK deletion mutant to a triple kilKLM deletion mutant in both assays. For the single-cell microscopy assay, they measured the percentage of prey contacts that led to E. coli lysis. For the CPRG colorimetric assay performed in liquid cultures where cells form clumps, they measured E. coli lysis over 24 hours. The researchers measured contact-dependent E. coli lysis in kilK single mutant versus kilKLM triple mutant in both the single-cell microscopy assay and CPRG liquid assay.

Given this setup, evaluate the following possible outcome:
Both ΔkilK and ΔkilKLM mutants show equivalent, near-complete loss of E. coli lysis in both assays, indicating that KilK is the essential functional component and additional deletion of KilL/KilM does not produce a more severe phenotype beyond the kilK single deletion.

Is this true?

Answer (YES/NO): NO